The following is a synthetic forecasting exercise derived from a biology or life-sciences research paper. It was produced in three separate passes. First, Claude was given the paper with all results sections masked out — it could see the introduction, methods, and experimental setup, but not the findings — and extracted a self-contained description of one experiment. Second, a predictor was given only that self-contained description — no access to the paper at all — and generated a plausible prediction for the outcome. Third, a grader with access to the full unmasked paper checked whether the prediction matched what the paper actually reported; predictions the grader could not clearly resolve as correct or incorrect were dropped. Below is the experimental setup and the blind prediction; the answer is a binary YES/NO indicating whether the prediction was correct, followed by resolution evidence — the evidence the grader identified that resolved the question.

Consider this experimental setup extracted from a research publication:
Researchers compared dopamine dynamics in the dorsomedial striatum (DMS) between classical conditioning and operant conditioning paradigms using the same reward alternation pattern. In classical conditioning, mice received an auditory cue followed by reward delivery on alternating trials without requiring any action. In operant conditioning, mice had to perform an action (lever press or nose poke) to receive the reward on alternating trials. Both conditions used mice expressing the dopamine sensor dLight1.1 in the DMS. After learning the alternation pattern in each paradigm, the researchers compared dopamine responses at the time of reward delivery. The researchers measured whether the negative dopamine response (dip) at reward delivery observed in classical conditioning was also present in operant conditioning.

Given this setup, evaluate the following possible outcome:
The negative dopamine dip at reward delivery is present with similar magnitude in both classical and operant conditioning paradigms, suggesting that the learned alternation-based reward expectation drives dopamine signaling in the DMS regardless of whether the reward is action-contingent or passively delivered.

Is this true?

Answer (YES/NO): NO